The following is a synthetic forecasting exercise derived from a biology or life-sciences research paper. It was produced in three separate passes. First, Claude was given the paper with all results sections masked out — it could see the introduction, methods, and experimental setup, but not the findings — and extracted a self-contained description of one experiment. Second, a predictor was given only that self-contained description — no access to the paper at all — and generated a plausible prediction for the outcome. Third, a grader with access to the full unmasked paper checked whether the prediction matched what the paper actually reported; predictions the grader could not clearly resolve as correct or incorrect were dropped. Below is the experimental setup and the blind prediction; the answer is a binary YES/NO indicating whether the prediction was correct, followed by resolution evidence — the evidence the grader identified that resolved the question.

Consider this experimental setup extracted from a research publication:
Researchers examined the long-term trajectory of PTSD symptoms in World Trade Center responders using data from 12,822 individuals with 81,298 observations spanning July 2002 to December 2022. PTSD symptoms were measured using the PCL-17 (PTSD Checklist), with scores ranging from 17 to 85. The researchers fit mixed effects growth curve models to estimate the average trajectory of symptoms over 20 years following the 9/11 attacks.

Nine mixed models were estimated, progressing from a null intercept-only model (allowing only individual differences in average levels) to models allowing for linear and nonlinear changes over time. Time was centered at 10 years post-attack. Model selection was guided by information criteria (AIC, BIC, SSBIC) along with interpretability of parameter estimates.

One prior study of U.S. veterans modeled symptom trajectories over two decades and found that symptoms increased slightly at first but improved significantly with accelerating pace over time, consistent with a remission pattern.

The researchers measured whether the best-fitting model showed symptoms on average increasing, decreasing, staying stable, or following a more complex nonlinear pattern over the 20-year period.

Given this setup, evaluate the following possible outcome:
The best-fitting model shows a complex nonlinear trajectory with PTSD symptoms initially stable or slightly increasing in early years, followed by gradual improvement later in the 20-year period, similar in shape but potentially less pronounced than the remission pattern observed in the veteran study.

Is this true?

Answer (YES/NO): YES